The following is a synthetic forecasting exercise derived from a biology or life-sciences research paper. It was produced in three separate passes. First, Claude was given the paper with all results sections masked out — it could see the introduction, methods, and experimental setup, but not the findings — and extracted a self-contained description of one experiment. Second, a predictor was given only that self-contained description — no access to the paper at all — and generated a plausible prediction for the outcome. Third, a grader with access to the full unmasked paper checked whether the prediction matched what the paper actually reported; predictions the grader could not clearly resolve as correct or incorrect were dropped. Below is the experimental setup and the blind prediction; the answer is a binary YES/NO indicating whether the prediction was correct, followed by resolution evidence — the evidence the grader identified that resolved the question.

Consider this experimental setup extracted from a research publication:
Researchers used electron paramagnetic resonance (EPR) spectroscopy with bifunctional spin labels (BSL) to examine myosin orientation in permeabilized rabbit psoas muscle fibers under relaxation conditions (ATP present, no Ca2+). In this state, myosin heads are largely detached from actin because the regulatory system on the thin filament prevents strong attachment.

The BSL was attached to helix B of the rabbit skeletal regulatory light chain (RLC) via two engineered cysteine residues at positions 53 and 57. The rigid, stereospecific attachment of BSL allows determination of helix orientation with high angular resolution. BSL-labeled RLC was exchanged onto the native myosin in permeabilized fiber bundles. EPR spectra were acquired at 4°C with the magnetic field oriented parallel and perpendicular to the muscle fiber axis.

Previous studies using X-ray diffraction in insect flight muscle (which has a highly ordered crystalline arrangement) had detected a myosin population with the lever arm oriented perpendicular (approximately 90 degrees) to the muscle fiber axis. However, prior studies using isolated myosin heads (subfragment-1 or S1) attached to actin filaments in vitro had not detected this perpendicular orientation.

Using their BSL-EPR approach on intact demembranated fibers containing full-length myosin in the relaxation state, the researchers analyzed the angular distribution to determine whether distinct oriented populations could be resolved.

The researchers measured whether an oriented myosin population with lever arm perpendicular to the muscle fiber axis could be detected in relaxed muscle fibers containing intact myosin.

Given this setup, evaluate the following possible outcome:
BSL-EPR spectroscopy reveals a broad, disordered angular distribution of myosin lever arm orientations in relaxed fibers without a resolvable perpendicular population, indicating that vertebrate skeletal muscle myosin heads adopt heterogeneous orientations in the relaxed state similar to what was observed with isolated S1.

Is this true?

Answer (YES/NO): YES